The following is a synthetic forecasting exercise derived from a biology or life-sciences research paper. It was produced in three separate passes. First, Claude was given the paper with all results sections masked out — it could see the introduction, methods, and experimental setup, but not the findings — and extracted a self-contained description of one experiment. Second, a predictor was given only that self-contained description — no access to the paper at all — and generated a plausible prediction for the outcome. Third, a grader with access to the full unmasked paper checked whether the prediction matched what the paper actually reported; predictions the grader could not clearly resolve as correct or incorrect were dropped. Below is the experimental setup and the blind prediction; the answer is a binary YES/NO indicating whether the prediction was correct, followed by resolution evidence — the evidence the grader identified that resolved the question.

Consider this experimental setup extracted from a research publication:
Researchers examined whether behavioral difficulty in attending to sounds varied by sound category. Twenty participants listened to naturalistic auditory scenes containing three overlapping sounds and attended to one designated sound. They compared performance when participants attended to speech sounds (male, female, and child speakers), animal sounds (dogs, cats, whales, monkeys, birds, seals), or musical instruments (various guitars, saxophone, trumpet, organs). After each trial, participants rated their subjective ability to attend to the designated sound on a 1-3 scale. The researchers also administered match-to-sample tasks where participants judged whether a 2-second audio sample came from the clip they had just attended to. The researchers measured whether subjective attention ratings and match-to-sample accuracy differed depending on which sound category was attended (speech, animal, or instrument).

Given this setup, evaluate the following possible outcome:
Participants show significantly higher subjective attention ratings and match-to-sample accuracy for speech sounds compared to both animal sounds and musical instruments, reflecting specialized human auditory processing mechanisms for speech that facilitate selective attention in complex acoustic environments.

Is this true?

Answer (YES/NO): NO